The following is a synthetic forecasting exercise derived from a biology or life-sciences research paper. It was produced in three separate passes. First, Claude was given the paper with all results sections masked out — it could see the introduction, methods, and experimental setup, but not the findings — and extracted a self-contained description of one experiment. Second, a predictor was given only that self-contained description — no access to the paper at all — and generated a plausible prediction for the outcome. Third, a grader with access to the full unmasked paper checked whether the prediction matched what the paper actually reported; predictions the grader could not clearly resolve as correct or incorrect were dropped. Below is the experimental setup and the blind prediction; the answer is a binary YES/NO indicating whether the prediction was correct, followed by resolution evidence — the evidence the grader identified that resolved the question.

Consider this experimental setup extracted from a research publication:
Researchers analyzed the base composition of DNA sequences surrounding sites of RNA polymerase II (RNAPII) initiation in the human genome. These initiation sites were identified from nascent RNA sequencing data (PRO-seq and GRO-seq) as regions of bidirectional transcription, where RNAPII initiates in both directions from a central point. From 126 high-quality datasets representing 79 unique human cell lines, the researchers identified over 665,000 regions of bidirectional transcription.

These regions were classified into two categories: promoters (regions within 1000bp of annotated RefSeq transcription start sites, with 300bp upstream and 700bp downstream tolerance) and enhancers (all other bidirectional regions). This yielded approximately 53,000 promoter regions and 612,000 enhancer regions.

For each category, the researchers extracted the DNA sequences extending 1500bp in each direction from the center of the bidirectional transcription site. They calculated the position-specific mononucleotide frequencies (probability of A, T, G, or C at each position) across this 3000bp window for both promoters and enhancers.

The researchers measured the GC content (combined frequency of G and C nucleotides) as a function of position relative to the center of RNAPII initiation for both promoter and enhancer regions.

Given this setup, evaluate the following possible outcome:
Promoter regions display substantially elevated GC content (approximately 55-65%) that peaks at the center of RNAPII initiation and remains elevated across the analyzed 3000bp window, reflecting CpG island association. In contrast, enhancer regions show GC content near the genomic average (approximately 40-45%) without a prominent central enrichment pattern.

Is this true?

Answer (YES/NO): NO